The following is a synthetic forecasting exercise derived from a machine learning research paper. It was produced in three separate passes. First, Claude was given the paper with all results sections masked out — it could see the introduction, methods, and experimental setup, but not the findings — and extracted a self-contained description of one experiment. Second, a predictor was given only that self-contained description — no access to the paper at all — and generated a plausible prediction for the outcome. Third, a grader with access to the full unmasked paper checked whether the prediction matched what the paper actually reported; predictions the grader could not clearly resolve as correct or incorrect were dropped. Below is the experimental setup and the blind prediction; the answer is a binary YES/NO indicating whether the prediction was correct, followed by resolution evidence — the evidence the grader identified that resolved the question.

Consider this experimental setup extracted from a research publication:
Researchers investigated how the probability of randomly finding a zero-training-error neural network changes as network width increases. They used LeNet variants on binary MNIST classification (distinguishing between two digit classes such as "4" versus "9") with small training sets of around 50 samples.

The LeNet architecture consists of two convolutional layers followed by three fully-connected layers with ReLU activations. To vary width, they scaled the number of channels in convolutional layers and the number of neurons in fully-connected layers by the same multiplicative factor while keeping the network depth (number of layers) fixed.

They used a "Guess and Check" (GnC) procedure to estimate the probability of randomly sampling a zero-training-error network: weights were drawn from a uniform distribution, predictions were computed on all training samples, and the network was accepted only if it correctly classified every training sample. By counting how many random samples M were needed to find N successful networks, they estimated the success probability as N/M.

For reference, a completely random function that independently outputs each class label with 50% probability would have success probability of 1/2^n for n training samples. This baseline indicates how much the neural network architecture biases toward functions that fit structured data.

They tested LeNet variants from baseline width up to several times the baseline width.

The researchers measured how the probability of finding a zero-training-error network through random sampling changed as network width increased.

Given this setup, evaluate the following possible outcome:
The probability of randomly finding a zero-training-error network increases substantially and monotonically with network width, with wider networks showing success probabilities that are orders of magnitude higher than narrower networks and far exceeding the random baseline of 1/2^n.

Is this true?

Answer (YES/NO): NO